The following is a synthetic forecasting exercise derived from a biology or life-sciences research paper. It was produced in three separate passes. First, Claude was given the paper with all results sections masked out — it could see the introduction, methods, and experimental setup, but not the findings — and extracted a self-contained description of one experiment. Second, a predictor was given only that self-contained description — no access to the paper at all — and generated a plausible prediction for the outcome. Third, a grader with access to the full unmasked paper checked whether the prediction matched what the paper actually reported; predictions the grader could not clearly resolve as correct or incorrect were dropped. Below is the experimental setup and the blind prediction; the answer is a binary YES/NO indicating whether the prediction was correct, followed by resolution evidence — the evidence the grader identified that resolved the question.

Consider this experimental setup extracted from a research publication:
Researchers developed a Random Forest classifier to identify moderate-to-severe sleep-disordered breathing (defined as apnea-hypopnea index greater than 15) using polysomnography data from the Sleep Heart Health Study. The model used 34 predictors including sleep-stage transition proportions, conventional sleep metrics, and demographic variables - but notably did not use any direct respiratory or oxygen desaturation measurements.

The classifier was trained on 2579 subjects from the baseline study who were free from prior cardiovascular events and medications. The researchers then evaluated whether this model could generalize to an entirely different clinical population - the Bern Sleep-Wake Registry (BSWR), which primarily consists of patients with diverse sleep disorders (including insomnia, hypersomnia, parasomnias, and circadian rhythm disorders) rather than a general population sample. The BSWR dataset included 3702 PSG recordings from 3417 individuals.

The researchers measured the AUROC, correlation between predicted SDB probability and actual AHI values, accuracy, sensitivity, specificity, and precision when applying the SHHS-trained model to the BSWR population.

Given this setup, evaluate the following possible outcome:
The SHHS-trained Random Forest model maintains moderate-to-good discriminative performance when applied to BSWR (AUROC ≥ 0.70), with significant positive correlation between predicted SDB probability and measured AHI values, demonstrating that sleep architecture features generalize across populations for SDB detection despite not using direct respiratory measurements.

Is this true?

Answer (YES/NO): YES